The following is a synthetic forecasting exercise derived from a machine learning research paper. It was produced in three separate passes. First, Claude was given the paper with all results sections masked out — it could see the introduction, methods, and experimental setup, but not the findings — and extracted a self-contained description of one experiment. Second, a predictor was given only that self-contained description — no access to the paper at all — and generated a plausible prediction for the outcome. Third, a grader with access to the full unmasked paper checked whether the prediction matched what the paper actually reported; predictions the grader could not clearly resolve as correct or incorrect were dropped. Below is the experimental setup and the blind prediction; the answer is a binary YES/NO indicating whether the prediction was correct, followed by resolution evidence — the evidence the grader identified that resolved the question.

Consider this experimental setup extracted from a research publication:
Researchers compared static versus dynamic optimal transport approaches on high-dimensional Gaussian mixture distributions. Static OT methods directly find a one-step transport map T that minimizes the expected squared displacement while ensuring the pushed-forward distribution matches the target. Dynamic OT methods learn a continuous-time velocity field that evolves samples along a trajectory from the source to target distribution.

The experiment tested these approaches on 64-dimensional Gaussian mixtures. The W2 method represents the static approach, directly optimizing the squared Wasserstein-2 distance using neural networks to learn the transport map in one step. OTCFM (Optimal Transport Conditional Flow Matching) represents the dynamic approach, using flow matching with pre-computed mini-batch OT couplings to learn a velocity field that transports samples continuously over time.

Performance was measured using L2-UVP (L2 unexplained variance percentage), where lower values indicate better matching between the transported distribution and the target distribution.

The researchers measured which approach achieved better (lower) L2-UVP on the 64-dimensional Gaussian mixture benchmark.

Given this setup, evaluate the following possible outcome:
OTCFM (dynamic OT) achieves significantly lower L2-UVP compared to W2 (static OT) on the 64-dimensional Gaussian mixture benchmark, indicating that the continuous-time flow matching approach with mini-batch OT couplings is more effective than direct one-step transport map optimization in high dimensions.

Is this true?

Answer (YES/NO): YES